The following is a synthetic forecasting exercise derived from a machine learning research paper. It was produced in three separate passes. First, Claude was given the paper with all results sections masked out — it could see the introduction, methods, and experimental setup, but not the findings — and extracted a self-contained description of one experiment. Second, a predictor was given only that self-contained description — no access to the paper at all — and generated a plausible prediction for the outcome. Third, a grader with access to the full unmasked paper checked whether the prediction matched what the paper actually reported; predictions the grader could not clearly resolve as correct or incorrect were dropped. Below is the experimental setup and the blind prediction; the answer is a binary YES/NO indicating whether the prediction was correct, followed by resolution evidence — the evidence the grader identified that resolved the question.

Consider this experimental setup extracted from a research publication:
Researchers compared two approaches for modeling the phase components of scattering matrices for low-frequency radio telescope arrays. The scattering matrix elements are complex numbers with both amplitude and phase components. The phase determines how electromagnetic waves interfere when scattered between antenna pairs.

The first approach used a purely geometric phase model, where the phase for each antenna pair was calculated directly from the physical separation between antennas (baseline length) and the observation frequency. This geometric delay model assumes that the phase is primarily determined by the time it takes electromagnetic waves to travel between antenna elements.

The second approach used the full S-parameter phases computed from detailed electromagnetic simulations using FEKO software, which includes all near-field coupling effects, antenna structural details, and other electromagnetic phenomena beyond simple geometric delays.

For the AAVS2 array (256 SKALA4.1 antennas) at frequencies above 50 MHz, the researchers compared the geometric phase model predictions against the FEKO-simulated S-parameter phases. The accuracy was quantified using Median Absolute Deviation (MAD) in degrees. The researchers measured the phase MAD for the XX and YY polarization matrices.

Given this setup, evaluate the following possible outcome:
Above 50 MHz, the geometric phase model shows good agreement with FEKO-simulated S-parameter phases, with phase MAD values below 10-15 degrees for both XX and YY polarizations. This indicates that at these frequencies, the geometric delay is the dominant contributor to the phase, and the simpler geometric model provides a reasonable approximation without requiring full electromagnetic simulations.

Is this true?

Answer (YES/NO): NO